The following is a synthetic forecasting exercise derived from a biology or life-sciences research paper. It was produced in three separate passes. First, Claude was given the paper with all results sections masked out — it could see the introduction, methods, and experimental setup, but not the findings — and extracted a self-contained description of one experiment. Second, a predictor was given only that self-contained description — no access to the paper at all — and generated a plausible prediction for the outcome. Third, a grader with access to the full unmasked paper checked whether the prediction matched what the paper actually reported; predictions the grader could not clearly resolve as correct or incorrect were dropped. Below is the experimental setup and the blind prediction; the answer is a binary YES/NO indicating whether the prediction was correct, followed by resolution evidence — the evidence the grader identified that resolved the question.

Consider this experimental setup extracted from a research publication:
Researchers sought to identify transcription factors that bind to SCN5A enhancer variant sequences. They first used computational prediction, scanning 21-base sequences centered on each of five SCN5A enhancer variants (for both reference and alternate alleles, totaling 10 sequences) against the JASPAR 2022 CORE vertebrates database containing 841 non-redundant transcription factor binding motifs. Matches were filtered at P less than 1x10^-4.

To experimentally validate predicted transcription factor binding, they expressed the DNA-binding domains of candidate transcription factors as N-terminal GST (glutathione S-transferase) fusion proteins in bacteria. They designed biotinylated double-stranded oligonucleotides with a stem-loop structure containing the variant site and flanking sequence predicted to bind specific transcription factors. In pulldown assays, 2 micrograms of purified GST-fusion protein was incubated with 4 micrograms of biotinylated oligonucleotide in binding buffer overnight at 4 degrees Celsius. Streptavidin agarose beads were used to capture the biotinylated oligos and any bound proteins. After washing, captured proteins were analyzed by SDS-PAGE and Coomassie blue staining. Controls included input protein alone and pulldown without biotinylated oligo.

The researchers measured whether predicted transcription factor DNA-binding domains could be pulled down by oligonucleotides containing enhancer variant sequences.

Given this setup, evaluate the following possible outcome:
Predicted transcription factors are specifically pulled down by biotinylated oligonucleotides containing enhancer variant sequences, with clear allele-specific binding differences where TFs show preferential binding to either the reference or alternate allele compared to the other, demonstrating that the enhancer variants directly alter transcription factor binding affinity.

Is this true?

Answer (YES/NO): YES